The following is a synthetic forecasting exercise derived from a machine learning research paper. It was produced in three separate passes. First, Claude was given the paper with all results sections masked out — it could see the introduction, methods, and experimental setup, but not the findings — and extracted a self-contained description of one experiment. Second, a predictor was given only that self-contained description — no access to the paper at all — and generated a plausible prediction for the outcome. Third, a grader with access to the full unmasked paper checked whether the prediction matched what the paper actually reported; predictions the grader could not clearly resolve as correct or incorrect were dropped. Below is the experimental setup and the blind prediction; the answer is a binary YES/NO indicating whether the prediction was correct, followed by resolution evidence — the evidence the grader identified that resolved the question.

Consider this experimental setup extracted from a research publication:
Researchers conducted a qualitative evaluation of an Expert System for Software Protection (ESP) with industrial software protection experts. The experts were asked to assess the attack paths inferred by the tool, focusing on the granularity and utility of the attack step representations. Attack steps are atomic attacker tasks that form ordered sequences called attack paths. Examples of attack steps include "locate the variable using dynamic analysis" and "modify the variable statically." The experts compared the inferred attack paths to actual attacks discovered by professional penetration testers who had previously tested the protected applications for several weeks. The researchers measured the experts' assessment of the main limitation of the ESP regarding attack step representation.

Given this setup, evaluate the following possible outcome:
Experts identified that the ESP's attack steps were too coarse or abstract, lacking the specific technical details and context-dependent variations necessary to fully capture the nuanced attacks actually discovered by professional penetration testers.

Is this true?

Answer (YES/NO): YES